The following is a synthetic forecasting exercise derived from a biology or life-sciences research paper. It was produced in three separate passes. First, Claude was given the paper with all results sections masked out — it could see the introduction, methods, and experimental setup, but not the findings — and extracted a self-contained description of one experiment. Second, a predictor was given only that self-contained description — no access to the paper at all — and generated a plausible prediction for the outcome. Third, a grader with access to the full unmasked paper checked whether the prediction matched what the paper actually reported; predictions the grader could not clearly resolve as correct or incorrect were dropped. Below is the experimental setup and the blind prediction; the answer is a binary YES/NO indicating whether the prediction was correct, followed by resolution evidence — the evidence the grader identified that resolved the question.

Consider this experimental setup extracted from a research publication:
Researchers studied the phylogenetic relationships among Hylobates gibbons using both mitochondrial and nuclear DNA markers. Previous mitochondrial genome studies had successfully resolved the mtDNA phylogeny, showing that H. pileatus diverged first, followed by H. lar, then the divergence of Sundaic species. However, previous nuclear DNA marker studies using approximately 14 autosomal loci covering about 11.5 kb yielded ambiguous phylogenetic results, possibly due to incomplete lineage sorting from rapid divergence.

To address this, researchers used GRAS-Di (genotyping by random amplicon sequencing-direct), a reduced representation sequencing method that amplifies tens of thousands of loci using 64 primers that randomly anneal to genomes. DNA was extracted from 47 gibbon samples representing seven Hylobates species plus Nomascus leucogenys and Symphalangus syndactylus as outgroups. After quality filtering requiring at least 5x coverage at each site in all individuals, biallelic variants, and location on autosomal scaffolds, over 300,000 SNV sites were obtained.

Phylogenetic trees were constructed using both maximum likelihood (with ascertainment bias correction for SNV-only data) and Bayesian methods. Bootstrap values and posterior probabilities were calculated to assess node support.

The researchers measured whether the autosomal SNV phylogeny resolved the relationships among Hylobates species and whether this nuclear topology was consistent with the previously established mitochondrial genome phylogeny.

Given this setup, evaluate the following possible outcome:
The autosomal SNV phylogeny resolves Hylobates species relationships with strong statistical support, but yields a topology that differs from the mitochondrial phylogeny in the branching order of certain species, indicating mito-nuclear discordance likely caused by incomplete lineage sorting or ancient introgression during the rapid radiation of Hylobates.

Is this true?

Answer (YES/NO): NO